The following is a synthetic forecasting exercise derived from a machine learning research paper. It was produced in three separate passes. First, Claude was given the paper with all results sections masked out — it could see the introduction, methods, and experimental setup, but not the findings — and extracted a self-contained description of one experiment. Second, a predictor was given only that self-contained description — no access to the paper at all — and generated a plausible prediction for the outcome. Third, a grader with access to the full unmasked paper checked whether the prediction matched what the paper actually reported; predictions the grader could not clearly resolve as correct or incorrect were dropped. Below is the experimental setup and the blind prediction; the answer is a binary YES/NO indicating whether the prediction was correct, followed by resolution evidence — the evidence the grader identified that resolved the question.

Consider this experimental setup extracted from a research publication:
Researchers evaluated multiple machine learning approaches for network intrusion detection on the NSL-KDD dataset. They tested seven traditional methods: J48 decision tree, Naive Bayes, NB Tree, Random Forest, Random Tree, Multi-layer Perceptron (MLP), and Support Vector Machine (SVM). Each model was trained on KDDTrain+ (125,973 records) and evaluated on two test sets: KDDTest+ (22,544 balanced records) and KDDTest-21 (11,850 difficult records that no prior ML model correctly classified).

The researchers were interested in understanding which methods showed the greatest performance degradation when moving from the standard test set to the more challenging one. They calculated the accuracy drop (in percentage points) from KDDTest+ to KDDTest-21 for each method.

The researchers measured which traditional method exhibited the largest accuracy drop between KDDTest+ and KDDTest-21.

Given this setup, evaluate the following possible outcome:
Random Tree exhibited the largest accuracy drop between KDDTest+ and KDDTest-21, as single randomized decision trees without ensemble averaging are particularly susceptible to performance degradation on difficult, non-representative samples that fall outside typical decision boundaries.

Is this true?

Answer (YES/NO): NO